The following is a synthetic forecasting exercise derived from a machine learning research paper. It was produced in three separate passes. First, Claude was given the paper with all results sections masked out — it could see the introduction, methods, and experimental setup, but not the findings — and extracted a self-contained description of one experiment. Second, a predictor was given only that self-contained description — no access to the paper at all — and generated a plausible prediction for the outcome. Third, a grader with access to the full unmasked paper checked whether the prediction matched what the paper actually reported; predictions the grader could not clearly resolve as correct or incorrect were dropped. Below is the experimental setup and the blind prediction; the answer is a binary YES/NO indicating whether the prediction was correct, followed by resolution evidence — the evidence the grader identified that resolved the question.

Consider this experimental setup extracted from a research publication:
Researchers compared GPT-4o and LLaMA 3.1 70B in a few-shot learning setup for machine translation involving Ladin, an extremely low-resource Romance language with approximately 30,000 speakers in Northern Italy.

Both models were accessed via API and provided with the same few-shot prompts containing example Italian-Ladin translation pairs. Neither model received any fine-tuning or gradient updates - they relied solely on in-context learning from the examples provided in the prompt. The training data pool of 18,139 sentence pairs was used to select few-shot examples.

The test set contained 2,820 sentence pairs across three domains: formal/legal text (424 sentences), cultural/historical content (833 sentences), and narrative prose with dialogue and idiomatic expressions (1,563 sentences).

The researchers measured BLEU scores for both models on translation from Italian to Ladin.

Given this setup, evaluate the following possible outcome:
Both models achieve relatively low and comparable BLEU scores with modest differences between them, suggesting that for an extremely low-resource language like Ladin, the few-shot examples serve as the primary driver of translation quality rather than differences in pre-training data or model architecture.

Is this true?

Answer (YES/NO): NO